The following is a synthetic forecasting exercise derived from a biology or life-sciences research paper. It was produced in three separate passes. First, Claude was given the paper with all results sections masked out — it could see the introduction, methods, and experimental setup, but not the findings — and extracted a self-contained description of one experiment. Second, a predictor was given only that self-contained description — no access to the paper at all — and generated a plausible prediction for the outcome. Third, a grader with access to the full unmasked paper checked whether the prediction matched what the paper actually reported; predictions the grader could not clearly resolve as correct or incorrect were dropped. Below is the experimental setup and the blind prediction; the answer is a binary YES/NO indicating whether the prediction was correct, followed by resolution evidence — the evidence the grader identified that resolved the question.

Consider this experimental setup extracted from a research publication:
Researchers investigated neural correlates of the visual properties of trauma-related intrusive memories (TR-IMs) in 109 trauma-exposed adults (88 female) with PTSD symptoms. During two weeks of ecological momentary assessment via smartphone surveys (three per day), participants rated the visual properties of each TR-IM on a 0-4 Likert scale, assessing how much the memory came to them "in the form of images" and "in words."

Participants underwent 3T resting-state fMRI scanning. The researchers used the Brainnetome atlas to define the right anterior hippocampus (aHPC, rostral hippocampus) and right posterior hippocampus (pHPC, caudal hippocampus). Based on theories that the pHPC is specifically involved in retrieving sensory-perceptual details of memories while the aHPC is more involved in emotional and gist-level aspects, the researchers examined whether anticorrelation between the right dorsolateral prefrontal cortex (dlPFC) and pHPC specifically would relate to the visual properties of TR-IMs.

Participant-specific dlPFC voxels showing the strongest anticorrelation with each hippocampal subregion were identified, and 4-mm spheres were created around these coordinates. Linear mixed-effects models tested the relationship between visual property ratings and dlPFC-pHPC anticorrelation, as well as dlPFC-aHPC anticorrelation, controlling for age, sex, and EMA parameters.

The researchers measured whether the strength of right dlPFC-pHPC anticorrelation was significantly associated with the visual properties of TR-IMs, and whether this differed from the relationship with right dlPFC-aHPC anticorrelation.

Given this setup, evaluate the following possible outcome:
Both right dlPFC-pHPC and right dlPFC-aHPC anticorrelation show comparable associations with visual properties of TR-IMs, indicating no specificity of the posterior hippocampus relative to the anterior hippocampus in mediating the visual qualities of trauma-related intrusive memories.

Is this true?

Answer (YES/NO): NO